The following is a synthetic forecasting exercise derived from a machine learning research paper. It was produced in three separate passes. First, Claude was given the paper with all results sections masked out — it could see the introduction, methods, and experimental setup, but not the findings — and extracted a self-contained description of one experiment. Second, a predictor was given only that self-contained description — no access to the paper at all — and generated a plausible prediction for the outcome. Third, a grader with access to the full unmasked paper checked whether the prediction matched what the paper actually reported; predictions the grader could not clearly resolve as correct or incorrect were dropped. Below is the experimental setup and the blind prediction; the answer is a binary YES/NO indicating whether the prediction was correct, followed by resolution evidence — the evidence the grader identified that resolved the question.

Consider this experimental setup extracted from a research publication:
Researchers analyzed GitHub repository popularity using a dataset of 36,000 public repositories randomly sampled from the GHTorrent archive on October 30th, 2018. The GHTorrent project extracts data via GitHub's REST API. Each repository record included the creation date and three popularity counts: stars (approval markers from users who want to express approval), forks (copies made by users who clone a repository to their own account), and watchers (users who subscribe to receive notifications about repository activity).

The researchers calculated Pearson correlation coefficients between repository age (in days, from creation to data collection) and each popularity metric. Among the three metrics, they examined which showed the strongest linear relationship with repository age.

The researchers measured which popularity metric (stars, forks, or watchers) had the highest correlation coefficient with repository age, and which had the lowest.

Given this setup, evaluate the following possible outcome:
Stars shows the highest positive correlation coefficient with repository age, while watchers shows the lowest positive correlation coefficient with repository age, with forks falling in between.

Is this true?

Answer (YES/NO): NO